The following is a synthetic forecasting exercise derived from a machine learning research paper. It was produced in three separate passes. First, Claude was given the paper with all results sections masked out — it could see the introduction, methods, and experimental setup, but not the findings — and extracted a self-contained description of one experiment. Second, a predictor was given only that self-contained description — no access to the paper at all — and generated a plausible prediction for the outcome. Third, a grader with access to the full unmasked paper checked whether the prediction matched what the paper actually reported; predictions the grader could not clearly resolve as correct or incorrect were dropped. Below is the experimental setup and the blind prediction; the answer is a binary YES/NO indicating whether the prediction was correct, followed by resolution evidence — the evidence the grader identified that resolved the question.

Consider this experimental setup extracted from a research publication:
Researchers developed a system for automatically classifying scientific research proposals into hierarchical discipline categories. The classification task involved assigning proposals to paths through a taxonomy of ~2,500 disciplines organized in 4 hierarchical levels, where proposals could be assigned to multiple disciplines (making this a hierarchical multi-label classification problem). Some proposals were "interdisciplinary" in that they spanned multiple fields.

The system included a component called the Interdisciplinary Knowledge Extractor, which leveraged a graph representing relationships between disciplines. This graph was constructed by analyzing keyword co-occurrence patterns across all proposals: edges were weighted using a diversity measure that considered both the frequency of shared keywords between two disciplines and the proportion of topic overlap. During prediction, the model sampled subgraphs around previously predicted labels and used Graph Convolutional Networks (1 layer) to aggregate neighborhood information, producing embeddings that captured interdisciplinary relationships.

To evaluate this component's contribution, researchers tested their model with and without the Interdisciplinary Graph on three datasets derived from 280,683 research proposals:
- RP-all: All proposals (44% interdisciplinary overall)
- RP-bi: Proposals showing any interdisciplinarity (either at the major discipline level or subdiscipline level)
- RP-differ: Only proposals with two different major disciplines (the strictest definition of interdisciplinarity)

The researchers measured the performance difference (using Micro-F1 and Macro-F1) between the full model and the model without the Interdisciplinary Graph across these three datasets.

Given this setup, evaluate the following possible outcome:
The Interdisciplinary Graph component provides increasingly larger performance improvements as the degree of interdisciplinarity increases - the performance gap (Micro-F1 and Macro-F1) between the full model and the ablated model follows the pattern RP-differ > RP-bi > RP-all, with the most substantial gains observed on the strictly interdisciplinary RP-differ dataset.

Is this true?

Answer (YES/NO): YES